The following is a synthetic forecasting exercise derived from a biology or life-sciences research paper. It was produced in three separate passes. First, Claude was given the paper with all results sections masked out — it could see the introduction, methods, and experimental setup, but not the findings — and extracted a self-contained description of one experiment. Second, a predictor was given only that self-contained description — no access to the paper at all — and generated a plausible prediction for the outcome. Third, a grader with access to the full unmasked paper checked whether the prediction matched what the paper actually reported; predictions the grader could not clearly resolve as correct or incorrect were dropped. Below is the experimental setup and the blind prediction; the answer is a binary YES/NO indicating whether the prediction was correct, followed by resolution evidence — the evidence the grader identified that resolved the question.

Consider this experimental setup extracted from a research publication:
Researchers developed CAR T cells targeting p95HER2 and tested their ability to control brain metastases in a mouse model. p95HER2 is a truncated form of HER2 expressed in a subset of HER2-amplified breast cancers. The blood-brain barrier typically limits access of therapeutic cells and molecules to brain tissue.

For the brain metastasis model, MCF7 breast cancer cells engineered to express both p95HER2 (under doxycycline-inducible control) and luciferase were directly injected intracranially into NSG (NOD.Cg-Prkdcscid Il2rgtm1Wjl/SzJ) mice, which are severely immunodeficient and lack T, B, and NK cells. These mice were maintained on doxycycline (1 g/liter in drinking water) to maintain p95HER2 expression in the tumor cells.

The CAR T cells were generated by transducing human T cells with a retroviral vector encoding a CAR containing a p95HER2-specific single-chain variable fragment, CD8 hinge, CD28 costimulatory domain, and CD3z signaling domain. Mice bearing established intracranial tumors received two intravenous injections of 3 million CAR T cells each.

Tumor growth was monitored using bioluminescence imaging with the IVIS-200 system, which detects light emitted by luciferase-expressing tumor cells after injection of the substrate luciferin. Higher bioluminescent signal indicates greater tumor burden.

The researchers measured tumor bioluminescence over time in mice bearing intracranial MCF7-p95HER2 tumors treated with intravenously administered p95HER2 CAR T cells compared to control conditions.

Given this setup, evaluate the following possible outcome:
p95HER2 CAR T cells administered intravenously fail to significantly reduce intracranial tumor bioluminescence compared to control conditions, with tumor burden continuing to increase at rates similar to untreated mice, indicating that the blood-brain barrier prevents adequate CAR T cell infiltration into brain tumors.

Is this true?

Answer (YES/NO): NO